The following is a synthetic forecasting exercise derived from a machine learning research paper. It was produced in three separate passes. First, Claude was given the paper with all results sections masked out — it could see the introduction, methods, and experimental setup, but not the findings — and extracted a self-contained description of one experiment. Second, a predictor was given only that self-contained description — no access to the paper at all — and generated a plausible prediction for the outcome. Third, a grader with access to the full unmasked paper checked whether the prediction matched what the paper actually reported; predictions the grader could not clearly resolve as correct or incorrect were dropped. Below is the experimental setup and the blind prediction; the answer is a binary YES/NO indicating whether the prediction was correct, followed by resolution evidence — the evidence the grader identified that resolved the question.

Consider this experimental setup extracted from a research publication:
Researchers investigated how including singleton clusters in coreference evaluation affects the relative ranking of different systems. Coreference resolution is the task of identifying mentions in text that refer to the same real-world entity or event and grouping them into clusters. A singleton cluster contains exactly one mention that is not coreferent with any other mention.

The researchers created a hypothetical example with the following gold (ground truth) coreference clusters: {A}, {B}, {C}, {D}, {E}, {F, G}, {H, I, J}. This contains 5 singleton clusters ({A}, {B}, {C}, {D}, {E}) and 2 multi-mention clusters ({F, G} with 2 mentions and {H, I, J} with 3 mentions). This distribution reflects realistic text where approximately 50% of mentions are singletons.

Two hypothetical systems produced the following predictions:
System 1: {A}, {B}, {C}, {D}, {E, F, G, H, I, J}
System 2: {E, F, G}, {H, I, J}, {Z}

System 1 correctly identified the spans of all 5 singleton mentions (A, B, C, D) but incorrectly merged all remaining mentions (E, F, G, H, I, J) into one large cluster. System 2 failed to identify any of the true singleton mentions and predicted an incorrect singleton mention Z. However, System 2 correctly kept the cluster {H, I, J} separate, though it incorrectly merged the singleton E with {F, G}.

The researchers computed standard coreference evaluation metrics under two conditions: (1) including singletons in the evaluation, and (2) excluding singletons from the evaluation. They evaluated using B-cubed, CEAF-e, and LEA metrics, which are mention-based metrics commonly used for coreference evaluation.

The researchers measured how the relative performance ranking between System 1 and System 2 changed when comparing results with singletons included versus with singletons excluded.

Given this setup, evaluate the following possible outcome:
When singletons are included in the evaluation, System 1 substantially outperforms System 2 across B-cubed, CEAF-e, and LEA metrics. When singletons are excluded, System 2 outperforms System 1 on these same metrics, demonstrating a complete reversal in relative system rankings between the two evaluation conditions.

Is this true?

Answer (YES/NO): YES